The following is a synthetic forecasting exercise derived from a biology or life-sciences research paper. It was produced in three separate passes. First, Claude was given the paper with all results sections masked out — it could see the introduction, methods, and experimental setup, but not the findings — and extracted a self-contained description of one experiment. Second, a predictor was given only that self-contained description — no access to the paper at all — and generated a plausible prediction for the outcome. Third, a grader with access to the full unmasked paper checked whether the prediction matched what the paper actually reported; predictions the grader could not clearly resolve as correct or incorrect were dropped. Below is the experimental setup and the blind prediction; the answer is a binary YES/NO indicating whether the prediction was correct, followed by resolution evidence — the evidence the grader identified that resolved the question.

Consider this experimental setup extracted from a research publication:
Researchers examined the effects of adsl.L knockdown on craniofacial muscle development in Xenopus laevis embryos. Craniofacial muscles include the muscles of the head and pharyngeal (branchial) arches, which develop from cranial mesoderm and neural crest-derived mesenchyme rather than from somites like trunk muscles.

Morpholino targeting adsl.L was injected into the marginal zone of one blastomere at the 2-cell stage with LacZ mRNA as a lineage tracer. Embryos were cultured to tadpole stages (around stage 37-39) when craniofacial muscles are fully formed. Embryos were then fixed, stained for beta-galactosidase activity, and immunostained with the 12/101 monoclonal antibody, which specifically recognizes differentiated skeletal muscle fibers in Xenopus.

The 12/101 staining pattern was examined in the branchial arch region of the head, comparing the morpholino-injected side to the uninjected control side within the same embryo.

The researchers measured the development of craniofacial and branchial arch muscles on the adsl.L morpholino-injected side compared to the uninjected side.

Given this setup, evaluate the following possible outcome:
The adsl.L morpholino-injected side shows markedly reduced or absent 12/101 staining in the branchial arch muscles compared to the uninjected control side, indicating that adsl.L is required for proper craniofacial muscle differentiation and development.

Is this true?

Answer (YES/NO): YES